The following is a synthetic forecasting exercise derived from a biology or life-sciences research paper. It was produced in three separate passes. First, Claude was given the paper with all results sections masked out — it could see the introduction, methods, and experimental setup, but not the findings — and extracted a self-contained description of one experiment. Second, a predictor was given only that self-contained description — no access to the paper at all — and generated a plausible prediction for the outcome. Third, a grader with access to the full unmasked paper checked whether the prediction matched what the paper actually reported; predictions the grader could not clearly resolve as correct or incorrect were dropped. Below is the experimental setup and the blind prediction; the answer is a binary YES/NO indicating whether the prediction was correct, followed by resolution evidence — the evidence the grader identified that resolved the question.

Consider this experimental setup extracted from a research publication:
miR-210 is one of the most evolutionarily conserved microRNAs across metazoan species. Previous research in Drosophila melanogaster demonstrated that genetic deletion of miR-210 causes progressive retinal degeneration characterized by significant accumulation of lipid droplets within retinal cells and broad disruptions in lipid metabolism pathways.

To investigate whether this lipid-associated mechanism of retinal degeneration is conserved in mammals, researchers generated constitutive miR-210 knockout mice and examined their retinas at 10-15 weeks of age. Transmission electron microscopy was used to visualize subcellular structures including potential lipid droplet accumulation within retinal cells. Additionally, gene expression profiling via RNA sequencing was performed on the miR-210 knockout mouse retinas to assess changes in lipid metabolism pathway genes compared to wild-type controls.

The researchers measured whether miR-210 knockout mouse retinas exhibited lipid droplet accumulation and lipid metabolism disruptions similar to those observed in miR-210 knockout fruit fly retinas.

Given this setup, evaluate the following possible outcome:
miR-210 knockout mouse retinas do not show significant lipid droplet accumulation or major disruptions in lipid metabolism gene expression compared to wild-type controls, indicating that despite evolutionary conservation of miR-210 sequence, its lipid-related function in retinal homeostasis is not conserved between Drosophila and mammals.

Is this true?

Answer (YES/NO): YES